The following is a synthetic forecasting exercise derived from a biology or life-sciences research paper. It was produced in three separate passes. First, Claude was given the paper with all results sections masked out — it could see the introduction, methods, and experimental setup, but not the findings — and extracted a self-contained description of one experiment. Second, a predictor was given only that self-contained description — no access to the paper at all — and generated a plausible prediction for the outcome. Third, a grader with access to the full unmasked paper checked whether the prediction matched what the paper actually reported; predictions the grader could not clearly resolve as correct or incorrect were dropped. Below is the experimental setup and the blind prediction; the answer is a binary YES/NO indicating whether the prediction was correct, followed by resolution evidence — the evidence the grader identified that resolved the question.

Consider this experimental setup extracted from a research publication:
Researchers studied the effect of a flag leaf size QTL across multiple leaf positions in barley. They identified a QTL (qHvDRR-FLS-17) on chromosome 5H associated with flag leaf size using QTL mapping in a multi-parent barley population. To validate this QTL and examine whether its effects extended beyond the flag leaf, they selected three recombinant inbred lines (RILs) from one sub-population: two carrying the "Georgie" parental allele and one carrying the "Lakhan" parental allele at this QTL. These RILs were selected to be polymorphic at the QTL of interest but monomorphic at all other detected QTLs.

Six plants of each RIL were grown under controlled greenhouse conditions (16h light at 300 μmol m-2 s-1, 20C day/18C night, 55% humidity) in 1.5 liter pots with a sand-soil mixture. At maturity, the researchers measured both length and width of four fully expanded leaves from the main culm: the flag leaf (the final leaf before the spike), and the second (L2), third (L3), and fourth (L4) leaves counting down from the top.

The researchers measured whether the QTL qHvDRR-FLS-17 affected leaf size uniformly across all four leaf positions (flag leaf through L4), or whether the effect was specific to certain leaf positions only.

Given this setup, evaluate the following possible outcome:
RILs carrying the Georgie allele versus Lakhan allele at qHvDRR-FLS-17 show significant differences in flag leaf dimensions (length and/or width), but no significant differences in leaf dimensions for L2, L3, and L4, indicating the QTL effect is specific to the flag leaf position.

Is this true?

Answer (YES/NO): NO